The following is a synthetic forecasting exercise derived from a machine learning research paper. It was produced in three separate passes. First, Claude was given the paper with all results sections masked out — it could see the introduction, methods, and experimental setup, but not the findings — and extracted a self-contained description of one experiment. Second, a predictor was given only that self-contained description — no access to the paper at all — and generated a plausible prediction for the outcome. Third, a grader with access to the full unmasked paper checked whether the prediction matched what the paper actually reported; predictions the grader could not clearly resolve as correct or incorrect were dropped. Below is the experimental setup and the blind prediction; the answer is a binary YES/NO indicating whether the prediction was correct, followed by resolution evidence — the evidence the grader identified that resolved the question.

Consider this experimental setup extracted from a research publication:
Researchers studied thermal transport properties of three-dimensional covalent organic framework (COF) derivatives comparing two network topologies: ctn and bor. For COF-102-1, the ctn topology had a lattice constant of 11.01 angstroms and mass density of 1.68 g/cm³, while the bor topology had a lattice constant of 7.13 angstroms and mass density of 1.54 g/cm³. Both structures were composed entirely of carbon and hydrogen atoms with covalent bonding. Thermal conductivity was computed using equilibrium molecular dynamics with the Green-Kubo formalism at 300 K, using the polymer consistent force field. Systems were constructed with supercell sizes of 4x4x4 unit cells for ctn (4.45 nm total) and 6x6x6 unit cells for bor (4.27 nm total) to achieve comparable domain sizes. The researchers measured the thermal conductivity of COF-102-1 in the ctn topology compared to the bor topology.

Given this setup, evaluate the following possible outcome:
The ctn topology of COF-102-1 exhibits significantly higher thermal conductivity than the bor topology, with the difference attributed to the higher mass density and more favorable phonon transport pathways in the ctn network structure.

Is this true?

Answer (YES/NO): YES